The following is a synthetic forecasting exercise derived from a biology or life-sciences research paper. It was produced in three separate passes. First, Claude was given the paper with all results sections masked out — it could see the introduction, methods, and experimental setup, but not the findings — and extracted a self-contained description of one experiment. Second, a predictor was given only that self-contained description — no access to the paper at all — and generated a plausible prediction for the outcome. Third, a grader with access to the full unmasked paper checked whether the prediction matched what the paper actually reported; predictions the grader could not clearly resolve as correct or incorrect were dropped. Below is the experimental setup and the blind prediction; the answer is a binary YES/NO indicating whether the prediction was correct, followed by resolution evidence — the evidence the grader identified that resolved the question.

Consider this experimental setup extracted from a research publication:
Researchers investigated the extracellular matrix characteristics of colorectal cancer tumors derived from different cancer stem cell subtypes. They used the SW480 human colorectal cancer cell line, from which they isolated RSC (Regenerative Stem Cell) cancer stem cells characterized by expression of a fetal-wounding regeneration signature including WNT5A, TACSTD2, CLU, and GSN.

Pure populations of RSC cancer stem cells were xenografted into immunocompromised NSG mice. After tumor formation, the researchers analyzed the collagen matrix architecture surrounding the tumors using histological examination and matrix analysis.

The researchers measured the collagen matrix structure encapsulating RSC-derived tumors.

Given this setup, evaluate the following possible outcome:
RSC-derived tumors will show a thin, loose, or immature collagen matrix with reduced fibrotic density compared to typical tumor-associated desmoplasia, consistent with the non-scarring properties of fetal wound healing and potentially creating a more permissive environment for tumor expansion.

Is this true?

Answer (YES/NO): NO